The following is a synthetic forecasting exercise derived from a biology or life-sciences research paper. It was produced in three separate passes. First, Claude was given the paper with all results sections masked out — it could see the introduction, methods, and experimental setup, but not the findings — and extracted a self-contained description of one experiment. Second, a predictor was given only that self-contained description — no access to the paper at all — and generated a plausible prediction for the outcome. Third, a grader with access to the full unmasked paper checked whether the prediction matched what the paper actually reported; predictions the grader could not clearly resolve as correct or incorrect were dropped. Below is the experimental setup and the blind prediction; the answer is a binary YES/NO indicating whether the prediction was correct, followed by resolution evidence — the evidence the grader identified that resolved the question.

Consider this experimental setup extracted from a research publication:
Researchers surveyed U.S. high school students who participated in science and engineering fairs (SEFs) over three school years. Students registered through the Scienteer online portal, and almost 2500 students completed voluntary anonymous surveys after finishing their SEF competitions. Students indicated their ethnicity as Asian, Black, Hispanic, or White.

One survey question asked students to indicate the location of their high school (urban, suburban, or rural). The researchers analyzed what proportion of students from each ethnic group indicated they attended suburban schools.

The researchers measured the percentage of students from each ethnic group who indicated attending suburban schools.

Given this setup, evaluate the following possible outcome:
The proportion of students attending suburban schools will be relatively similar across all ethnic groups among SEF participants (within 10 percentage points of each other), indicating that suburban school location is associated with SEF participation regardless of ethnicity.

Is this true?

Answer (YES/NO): NO